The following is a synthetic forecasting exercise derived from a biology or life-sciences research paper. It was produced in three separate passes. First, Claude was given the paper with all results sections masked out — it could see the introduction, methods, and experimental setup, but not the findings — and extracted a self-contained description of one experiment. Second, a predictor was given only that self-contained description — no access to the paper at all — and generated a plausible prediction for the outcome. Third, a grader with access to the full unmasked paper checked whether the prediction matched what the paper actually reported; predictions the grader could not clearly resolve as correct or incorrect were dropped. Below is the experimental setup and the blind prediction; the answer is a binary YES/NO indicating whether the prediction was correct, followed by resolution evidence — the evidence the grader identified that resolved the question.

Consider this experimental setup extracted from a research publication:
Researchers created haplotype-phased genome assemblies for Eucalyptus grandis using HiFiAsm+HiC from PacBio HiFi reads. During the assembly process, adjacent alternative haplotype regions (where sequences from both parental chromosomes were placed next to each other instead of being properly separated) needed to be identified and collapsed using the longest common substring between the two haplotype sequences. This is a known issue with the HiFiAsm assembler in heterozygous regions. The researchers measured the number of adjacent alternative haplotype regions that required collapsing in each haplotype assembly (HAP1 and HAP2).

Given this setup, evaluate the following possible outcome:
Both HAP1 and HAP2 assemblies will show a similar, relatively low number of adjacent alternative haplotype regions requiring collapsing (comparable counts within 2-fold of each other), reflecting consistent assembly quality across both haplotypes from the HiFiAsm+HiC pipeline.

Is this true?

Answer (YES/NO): NO